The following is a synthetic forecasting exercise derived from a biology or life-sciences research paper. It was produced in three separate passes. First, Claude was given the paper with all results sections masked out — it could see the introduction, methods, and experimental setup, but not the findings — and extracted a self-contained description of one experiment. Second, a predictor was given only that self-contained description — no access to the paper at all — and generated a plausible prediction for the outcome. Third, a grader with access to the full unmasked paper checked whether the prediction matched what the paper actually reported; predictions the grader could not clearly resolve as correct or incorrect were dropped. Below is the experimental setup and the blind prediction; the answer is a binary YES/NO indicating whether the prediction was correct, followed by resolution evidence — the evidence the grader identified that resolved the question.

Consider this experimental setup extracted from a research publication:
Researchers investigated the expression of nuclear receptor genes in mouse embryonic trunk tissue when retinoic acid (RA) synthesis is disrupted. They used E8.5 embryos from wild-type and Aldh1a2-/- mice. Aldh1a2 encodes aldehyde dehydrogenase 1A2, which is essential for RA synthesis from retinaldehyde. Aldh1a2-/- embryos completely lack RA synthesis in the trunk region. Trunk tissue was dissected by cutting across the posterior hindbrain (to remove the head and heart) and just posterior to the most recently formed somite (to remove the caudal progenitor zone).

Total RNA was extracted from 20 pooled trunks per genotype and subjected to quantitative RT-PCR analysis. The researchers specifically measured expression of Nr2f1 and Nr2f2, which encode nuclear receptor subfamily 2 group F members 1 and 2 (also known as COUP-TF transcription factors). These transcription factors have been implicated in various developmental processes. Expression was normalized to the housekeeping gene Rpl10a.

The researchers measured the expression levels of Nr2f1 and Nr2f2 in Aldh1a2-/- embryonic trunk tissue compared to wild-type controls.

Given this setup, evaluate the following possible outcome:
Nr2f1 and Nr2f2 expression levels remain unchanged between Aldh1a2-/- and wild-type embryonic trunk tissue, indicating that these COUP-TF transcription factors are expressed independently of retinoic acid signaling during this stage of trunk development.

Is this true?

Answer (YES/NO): NO